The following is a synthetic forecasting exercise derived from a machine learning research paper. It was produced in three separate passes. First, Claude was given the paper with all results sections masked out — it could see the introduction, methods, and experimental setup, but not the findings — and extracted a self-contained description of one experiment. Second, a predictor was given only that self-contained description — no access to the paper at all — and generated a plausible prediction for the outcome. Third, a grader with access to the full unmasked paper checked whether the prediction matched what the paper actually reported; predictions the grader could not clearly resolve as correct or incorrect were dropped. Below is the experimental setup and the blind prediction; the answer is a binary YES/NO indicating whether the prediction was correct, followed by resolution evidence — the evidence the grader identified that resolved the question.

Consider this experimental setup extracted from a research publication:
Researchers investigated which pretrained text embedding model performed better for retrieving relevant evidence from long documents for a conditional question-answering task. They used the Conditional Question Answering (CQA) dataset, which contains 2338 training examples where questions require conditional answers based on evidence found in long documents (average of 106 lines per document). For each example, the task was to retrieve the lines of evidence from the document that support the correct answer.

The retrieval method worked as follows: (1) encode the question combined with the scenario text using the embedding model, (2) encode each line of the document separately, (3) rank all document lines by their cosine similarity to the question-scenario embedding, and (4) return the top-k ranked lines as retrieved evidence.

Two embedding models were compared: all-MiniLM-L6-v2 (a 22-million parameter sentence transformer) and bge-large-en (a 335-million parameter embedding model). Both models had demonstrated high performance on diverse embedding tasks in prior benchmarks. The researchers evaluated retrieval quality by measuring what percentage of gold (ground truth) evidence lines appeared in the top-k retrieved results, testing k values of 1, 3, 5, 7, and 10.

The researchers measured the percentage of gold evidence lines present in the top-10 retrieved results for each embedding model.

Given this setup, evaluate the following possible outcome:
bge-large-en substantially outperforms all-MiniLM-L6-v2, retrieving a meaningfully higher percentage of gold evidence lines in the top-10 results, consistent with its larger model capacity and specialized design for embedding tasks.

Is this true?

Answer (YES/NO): NO